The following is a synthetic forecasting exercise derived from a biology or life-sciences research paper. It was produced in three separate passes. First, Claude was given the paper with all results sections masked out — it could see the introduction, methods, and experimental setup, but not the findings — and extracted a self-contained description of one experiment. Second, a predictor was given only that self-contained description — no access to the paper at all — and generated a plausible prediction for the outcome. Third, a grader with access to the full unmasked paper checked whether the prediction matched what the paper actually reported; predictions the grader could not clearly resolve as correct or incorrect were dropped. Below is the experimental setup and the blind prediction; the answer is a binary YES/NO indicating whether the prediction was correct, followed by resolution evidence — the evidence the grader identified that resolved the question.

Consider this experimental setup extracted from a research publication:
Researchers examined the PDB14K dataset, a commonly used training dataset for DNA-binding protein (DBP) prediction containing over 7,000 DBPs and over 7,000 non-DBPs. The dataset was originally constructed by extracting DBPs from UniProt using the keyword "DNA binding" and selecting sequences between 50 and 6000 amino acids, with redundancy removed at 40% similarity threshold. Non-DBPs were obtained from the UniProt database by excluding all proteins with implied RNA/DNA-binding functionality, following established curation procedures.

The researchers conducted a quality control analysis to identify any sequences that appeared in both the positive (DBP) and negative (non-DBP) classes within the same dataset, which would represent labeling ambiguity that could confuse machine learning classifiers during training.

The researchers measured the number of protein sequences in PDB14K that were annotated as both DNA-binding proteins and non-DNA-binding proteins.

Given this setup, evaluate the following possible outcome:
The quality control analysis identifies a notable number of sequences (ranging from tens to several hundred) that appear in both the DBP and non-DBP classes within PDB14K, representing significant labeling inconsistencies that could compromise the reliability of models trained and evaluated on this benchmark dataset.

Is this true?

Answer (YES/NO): YES